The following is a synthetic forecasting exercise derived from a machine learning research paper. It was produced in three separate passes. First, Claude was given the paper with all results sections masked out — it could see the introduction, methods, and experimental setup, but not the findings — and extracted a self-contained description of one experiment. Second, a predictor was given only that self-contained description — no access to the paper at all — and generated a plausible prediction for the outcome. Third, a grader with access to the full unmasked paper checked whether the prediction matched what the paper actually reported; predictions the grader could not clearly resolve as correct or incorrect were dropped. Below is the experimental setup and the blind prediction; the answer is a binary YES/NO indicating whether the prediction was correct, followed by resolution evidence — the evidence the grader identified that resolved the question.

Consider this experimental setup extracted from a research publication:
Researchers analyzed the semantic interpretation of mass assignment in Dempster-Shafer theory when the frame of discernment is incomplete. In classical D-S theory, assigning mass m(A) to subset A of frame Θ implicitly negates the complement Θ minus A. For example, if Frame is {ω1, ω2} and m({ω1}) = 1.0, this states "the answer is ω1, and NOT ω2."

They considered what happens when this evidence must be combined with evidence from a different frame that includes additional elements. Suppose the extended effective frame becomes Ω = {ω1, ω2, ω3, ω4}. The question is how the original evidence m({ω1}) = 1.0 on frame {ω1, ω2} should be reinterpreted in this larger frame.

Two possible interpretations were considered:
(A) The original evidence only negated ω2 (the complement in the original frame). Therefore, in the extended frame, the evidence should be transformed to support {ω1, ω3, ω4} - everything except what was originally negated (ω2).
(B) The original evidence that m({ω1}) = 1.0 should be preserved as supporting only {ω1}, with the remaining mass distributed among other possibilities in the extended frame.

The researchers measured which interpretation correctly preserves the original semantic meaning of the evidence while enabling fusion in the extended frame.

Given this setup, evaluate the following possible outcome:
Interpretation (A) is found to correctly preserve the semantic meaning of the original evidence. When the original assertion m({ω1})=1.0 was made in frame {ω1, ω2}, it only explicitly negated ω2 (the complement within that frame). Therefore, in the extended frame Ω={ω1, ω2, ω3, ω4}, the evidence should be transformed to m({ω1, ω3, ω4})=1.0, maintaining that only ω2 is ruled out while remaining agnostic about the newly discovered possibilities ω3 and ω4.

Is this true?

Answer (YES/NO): YES